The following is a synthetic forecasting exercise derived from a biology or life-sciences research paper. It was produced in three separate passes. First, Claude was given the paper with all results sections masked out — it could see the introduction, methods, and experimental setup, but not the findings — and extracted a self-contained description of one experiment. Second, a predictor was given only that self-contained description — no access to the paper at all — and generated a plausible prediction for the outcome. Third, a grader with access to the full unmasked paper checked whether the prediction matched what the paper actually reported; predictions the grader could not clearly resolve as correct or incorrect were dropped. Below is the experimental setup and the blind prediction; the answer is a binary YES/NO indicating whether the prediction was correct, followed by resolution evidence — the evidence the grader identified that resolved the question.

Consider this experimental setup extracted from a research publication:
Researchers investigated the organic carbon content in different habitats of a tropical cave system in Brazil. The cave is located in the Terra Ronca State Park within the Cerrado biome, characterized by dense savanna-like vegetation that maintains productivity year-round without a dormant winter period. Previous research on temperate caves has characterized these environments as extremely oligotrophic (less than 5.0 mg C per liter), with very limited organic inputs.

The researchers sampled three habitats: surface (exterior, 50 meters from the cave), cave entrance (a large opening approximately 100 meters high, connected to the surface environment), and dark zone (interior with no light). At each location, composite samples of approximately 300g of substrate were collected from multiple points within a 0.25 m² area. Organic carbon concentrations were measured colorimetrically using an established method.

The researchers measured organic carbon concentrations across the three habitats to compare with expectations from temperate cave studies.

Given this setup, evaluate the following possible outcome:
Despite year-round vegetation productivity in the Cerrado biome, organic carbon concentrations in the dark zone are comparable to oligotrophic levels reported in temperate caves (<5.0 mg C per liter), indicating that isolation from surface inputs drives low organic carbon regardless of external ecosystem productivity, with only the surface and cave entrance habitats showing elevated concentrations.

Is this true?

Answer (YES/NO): NO